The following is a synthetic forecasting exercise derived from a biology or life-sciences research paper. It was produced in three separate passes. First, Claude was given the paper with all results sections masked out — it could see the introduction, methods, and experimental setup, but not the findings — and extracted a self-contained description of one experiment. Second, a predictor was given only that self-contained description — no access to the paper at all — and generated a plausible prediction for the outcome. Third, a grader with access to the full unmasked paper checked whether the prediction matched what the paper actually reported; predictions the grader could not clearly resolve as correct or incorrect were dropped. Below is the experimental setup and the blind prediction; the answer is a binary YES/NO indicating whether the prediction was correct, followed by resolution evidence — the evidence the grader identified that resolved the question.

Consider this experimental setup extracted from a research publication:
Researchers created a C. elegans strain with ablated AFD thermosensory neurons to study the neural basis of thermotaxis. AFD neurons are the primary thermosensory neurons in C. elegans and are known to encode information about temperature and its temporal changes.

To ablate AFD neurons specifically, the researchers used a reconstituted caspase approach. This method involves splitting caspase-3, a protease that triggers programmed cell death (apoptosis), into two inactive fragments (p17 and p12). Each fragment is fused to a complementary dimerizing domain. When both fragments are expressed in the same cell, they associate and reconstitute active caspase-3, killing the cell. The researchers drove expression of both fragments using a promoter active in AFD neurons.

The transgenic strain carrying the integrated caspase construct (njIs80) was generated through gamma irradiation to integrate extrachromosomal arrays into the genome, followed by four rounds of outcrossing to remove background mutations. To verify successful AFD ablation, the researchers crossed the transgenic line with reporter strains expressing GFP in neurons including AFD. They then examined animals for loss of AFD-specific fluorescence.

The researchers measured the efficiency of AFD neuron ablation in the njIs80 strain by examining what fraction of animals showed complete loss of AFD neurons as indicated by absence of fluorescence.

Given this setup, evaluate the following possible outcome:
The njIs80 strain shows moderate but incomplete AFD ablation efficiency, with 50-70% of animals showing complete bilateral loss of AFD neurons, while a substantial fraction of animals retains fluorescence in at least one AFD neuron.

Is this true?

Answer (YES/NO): NO